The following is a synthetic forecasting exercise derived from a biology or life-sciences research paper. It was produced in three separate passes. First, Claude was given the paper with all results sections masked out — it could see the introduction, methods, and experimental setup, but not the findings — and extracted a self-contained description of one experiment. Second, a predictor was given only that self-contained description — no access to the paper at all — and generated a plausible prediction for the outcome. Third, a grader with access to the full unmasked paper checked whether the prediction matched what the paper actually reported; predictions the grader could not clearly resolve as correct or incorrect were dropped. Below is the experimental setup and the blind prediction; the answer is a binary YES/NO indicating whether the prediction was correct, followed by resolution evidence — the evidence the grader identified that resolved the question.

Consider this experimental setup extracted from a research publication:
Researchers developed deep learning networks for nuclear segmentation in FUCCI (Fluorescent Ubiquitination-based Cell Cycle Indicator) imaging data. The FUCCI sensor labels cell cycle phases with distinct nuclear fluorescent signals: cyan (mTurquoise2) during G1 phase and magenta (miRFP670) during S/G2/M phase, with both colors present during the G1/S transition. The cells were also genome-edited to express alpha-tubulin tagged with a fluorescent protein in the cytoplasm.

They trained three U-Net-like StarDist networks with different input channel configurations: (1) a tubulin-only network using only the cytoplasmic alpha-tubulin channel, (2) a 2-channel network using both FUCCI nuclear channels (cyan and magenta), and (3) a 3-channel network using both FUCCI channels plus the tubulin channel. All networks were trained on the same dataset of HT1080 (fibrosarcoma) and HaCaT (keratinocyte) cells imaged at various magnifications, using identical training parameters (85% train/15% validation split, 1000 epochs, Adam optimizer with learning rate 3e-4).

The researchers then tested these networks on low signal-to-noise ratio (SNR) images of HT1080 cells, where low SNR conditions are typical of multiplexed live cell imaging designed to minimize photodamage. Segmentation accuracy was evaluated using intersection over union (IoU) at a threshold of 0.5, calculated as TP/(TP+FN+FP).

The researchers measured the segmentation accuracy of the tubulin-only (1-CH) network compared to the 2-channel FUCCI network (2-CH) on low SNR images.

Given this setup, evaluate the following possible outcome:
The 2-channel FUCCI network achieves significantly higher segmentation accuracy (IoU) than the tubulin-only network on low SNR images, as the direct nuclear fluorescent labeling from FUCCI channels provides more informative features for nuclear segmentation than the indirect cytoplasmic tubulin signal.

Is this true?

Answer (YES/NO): YES